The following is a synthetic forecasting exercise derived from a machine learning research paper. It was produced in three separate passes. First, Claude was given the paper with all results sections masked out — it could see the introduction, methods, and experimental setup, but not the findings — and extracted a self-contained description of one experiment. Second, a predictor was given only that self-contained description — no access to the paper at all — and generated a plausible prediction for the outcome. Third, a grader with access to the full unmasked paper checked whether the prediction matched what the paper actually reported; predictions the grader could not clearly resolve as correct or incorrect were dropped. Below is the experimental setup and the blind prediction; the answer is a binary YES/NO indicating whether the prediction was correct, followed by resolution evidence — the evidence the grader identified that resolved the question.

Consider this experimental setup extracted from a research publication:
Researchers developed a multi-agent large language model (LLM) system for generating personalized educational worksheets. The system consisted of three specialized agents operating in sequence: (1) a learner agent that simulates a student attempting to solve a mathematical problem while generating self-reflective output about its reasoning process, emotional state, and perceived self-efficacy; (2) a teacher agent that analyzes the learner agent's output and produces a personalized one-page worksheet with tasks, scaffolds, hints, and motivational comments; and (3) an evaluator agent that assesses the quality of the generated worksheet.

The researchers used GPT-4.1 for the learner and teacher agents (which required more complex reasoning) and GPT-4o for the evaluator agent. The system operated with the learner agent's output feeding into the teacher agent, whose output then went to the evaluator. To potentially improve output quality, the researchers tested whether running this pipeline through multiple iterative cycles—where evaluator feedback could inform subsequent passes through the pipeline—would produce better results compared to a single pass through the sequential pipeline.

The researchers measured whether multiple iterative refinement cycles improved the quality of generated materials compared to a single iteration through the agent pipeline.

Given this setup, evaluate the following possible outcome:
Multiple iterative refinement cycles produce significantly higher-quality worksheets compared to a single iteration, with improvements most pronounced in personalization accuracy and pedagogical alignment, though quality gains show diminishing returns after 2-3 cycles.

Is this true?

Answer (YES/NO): NO